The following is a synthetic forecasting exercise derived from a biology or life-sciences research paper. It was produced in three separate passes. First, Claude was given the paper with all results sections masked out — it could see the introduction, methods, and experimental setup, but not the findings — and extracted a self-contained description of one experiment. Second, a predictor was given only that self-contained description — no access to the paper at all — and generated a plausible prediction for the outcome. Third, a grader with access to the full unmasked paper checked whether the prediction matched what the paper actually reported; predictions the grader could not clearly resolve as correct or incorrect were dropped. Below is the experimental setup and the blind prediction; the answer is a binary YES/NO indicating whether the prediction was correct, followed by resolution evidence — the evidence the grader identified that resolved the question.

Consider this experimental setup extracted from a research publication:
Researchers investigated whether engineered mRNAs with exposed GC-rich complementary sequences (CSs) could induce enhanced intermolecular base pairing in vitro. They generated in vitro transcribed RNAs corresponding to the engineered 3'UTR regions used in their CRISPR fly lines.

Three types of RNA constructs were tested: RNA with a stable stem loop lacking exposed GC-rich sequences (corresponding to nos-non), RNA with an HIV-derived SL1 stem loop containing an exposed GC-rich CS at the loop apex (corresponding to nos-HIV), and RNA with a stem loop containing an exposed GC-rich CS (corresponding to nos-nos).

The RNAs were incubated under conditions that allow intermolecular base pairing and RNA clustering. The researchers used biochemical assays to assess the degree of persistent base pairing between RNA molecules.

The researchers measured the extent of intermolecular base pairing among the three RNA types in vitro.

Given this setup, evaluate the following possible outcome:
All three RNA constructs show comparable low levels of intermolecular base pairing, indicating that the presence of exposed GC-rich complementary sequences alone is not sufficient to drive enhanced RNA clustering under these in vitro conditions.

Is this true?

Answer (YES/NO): NO